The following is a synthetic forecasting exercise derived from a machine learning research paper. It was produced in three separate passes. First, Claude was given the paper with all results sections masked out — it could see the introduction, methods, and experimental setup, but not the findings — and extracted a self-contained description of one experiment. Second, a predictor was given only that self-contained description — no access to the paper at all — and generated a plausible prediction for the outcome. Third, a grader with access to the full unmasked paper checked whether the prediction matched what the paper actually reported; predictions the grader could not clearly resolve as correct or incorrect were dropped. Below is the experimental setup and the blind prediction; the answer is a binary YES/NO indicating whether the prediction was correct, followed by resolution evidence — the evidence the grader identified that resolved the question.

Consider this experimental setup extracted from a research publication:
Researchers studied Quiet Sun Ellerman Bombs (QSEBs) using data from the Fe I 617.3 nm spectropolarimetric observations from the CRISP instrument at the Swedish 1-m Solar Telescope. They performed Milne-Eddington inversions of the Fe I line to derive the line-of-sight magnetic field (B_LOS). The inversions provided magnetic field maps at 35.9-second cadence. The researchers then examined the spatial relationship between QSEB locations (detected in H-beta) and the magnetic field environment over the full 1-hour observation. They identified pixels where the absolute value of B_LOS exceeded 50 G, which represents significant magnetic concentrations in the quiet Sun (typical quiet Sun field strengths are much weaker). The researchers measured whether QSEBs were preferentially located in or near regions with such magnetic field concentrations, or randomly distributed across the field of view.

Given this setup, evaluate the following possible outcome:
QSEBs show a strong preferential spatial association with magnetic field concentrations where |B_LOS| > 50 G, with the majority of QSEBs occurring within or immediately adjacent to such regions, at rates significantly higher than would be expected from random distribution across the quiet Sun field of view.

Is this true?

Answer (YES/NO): NO